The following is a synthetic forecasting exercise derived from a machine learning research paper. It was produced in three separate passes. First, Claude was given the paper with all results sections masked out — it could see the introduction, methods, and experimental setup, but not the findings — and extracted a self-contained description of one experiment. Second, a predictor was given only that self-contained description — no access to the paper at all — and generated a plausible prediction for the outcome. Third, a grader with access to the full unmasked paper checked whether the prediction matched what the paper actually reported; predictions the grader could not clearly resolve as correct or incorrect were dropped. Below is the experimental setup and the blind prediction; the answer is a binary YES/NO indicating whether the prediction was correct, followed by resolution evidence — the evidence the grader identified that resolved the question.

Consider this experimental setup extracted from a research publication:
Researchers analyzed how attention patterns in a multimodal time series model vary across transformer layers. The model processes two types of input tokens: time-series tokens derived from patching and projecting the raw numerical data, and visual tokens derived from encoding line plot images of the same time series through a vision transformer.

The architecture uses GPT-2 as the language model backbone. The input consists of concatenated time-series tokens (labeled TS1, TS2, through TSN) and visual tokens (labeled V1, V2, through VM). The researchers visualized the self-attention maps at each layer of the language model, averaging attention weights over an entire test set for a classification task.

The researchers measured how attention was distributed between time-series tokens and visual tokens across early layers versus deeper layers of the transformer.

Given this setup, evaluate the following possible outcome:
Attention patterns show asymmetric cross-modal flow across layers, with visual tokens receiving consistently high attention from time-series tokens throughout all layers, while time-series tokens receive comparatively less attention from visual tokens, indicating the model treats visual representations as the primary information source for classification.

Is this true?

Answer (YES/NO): NO